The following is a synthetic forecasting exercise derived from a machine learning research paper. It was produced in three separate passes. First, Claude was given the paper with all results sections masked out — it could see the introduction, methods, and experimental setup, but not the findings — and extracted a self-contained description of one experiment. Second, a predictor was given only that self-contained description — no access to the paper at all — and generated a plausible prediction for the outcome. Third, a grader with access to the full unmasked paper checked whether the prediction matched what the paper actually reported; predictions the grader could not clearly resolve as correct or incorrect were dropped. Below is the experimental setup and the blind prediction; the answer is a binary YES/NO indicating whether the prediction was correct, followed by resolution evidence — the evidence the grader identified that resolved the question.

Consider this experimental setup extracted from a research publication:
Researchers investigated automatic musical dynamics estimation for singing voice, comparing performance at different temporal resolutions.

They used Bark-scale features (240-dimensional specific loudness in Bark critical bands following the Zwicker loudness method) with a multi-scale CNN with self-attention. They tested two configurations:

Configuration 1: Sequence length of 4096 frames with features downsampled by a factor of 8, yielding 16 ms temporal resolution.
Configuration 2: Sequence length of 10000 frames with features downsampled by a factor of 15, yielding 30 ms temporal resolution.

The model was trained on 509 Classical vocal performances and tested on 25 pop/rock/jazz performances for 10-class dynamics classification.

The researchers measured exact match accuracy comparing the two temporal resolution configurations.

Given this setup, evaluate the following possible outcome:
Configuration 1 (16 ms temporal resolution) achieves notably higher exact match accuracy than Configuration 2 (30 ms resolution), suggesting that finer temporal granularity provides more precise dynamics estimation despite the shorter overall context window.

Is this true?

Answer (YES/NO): NO